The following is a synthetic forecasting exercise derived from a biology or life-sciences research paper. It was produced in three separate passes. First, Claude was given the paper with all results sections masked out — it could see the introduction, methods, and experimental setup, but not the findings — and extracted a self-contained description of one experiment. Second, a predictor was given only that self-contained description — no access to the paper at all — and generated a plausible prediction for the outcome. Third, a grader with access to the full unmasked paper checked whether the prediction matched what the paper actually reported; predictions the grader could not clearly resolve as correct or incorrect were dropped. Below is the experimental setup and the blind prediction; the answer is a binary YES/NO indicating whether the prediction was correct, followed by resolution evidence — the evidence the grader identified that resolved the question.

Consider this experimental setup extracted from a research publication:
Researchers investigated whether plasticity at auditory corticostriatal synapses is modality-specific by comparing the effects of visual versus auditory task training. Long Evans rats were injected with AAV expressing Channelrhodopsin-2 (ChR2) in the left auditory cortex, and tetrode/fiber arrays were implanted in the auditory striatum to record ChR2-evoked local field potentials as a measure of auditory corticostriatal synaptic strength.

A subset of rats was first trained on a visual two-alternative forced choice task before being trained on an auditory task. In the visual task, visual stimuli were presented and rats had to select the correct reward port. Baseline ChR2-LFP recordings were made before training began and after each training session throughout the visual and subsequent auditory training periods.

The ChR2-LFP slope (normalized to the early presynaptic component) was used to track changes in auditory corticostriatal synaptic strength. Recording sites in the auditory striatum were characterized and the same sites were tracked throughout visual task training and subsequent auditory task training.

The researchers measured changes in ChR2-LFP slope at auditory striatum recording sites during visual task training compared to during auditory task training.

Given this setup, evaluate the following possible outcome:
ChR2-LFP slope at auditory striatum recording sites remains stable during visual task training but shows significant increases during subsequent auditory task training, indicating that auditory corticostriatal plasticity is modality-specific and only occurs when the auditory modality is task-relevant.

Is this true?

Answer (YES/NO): YES